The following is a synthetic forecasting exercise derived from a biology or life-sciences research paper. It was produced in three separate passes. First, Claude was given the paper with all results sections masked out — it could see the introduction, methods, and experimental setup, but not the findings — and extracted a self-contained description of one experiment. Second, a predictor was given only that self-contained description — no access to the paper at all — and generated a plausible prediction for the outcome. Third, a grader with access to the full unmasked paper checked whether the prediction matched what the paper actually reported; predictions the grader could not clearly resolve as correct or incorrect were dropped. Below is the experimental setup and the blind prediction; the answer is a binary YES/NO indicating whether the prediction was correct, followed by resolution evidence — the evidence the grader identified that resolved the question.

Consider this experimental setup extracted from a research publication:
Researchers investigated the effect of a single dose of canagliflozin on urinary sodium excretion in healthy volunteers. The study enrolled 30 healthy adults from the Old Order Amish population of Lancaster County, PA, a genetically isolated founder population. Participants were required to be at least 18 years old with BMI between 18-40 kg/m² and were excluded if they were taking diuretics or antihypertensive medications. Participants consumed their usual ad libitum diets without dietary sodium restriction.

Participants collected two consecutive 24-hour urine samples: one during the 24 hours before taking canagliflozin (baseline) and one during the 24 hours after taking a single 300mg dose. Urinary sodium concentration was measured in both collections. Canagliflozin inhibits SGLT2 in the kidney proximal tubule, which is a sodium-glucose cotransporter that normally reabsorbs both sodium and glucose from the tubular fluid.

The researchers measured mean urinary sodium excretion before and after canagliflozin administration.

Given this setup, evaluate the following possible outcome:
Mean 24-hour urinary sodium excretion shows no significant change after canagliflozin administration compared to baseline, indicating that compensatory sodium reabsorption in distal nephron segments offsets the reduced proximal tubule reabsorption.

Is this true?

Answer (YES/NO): NO